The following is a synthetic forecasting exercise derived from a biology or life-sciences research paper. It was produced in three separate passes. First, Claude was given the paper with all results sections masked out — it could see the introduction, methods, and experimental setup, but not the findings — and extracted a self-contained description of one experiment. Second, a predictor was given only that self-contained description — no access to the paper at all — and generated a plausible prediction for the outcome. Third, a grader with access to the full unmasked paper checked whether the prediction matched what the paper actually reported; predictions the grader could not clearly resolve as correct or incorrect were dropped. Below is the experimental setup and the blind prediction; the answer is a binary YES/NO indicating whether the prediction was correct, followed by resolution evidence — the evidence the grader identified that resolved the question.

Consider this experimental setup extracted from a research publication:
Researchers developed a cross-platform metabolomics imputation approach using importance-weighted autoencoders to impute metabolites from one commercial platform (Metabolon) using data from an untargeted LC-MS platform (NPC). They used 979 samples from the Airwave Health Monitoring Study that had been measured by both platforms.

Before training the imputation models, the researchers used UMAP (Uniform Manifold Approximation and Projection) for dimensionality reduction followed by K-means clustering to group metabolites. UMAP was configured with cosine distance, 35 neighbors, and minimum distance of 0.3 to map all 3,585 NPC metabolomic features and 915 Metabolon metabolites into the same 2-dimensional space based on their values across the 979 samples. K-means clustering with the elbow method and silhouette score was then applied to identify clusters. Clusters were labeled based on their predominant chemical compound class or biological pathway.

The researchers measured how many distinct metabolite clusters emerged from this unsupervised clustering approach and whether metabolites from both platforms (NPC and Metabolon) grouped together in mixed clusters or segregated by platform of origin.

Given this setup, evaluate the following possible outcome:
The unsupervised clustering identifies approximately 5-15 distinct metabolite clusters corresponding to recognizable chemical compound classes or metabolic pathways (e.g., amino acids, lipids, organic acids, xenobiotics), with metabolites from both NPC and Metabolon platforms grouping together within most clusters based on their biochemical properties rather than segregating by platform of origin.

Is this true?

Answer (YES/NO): YES